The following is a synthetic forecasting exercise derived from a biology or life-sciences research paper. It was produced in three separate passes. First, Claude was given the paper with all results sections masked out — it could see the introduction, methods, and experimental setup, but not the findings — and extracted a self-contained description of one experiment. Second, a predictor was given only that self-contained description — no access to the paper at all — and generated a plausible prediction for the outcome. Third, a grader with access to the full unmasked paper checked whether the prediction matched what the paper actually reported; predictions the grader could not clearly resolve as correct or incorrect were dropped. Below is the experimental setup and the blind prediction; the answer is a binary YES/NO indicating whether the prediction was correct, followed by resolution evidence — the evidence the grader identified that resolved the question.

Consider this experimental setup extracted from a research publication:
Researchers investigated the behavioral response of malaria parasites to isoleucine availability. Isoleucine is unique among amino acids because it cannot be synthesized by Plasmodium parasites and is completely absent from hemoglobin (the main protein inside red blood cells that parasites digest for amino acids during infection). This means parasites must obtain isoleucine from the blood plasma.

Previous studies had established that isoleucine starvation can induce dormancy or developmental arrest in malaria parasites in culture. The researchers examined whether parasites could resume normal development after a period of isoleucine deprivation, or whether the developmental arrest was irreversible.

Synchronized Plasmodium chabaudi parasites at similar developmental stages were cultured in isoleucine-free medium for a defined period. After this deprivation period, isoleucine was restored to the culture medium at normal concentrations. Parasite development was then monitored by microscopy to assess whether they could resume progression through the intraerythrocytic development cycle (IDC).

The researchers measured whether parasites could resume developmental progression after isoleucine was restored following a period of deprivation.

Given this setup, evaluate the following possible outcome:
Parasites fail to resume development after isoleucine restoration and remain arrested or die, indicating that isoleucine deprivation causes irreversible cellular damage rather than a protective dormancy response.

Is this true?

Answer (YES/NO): NO